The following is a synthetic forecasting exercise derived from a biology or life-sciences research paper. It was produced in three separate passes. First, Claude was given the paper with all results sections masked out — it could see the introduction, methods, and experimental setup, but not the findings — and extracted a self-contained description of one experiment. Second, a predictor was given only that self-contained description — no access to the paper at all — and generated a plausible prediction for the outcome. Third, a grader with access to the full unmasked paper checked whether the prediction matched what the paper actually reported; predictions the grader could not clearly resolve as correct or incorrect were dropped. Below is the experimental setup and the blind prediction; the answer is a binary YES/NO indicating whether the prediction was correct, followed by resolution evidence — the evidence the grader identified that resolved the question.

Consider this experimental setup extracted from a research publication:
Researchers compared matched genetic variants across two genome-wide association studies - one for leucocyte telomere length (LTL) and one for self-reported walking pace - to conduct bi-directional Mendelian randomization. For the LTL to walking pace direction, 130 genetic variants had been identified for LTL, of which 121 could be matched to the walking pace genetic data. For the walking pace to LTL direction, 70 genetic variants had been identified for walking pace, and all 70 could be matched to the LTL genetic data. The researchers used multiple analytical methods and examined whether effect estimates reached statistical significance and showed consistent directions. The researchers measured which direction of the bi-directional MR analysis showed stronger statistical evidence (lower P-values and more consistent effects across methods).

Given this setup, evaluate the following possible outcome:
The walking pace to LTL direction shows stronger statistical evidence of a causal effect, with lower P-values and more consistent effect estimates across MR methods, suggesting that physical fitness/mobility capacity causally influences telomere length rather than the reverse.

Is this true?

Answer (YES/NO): YES